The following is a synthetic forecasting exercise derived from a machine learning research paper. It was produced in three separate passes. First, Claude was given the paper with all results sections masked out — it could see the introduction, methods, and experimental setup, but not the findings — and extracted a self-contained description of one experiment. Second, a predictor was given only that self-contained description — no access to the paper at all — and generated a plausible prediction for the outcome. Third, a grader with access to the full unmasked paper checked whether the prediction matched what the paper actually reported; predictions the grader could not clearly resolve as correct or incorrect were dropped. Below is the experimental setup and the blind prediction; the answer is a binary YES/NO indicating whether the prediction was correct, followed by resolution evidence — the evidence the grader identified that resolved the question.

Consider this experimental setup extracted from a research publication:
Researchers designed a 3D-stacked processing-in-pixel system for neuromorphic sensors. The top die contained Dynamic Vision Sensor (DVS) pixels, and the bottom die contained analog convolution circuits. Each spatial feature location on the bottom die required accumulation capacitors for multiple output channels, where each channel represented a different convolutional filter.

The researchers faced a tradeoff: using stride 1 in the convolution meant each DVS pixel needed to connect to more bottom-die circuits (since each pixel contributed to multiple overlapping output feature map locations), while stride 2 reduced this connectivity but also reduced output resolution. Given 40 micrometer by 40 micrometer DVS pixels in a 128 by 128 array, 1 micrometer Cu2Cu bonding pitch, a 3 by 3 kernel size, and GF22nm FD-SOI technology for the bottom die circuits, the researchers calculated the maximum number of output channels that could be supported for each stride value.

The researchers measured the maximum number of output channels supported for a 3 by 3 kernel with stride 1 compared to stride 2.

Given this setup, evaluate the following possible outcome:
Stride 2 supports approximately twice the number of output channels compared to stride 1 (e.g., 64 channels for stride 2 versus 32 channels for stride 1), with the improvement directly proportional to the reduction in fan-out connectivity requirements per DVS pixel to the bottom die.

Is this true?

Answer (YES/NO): NO